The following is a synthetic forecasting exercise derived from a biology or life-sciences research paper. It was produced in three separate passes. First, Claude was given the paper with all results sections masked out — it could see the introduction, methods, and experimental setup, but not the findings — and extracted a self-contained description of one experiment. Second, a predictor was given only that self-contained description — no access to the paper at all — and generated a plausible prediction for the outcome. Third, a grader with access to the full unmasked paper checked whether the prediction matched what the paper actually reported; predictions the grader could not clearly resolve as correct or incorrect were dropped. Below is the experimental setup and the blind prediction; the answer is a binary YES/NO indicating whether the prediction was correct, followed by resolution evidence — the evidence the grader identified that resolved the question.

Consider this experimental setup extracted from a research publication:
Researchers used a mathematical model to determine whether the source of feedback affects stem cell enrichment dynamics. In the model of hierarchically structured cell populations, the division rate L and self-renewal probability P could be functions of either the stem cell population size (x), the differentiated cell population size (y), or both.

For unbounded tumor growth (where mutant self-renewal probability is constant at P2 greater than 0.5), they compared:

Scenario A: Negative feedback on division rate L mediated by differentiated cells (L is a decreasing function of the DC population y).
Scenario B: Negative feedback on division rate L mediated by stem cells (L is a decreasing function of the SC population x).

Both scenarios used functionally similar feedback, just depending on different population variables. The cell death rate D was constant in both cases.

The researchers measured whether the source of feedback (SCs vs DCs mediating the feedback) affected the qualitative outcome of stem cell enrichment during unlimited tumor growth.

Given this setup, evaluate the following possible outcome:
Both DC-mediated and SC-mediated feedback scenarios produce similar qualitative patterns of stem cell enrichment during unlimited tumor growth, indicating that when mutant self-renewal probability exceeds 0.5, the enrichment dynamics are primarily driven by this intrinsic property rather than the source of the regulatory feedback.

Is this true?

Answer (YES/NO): YES